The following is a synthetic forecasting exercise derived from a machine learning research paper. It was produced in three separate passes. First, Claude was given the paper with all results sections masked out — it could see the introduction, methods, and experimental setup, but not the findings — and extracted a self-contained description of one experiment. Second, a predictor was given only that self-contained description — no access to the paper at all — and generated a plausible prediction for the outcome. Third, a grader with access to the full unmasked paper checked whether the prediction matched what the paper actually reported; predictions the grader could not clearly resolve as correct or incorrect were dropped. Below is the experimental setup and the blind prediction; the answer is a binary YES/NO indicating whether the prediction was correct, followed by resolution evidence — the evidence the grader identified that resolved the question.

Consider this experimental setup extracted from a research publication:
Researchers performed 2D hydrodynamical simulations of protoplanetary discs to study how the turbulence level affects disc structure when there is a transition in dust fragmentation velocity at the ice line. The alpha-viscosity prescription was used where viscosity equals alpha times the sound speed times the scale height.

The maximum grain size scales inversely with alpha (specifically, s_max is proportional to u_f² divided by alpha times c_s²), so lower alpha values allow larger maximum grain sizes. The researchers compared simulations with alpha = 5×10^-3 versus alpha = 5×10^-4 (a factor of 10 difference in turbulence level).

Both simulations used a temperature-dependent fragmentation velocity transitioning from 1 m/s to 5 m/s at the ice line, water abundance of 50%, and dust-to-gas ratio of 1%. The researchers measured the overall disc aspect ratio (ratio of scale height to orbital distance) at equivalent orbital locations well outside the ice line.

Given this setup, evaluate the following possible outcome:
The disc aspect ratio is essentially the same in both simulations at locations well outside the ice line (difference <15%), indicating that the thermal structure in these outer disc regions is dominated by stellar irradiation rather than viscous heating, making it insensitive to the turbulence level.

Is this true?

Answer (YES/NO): NO